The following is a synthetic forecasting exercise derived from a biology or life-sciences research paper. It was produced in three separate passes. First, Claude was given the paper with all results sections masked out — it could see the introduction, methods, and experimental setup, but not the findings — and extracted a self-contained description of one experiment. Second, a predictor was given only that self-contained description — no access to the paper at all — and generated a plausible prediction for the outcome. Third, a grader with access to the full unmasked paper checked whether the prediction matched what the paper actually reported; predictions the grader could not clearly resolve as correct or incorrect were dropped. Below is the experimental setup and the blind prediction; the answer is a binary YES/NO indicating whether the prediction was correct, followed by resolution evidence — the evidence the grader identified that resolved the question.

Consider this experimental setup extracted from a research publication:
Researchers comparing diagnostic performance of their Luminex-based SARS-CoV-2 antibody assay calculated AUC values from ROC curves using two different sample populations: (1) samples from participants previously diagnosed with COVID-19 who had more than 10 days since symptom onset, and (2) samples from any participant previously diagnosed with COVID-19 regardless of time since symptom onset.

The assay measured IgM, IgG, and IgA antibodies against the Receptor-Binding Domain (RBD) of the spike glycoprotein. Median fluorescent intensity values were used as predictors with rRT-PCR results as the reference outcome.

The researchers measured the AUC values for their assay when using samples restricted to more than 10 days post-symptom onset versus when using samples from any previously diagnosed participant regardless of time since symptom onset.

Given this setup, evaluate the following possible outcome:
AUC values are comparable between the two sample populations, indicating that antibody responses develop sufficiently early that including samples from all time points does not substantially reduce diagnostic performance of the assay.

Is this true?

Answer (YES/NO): NO